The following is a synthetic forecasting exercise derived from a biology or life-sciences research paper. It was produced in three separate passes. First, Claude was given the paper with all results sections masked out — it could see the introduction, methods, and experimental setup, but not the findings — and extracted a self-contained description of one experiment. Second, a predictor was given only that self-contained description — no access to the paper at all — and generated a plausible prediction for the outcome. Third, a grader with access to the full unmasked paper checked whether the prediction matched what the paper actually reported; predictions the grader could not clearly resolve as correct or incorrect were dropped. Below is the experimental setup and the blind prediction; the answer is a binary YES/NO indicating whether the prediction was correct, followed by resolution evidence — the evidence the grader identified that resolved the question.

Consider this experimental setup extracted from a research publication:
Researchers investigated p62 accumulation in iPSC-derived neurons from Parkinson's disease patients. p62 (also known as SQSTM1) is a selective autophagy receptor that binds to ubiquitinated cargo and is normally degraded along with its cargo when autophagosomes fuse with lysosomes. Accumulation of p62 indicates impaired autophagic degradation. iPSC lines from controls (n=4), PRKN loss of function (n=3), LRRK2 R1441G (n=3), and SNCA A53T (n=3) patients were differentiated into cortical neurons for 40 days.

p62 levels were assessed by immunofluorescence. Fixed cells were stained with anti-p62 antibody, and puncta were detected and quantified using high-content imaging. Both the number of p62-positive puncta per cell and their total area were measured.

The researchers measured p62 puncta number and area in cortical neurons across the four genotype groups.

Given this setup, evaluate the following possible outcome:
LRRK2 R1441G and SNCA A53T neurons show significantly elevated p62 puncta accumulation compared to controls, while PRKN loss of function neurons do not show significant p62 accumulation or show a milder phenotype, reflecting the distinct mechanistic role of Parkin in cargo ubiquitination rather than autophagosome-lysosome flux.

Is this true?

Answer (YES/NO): NO